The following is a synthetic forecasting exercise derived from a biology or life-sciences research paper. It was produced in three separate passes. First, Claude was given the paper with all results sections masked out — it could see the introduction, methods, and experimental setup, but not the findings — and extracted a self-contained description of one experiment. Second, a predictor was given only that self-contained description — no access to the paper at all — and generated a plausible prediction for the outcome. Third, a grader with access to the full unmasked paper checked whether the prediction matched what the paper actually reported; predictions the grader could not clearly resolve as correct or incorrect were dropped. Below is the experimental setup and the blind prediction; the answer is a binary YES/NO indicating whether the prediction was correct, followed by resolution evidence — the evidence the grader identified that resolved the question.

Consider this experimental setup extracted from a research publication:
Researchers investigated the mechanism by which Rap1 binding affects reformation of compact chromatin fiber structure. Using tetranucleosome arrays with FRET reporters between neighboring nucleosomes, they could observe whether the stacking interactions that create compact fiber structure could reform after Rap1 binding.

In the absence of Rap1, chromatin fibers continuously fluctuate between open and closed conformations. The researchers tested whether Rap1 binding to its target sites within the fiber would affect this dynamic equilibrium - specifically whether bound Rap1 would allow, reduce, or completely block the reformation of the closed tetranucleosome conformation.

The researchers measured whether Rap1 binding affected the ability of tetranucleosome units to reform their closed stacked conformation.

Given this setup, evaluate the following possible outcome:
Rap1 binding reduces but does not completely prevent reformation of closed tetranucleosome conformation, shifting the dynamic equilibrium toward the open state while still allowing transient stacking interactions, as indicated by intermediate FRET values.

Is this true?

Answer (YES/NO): NO